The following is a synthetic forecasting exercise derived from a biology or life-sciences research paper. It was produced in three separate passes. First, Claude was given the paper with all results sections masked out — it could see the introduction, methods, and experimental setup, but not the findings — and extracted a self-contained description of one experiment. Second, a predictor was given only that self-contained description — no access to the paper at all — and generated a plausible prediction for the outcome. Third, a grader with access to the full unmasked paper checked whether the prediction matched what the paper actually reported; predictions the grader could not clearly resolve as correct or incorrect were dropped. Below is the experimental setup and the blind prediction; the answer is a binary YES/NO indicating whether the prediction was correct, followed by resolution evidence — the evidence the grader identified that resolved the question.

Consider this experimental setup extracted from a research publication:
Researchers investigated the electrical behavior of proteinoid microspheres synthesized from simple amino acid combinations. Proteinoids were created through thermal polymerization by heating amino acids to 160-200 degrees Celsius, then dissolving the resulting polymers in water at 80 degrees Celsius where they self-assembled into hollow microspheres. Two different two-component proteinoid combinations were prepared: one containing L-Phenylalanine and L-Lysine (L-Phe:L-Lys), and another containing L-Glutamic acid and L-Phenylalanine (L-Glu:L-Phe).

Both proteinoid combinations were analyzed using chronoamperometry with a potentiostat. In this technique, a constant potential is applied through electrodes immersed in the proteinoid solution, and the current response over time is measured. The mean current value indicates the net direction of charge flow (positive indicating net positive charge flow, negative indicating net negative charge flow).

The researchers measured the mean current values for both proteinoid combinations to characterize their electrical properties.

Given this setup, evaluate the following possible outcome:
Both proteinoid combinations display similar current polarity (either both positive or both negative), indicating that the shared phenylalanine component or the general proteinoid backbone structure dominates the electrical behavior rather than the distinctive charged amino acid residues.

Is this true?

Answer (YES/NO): NO